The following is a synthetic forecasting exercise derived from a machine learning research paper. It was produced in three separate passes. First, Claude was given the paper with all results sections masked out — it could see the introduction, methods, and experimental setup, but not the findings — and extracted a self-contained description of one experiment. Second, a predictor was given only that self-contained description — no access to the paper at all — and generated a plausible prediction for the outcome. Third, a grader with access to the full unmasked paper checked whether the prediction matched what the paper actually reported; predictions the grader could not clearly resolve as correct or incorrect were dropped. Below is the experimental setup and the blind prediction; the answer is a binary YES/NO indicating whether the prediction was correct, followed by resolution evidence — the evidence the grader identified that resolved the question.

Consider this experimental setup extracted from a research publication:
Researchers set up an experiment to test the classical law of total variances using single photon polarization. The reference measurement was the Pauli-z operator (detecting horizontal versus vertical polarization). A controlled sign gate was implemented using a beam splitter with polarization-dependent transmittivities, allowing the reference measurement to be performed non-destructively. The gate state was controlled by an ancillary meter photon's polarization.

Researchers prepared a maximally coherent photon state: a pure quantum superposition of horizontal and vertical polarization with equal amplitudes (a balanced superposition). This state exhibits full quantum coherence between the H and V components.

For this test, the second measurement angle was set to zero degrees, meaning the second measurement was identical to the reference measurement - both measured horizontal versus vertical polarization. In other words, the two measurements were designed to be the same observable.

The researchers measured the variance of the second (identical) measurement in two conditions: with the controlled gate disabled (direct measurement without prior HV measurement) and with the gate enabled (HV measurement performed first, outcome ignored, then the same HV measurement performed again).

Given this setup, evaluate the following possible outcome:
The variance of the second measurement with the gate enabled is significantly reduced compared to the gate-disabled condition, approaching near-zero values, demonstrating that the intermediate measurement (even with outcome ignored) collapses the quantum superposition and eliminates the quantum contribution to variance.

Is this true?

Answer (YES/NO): NO